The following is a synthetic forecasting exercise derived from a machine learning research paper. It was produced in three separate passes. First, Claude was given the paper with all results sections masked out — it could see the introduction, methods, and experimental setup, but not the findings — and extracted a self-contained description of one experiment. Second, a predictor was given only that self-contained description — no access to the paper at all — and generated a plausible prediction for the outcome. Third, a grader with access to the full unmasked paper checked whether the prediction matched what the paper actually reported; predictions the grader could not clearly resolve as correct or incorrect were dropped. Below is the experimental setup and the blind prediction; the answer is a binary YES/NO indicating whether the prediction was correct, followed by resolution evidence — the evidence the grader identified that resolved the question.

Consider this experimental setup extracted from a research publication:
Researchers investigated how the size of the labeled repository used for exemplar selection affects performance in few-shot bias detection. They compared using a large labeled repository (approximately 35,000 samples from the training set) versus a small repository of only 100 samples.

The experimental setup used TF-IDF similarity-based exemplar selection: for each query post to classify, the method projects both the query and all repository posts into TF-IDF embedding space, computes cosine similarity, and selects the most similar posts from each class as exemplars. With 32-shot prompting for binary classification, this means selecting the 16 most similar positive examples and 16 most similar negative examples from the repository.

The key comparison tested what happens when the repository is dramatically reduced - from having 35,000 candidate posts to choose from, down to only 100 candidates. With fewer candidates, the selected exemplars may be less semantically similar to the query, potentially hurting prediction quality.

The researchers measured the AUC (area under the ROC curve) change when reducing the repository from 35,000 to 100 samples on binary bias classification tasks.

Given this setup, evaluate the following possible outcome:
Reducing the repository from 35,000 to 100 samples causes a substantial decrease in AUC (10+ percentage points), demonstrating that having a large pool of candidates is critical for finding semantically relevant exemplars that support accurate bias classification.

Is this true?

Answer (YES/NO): NO